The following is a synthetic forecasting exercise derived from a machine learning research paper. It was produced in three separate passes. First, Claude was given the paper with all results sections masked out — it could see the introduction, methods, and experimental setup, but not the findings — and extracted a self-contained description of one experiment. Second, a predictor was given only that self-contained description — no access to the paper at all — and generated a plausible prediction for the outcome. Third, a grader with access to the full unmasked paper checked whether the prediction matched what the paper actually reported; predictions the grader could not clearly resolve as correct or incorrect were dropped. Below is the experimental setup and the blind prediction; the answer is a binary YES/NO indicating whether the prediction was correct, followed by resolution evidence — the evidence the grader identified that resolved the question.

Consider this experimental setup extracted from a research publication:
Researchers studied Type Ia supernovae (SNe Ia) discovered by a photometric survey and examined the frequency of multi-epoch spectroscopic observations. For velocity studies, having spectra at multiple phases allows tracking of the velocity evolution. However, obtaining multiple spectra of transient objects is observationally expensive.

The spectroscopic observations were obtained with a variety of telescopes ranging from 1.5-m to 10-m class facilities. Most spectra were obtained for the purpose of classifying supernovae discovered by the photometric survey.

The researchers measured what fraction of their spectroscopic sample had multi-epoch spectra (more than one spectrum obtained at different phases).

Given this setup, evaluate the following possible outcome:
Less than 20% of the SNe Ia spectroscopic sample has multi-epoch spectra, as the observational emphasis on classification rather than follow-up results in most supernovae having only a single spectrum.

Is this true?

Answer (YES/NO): YES